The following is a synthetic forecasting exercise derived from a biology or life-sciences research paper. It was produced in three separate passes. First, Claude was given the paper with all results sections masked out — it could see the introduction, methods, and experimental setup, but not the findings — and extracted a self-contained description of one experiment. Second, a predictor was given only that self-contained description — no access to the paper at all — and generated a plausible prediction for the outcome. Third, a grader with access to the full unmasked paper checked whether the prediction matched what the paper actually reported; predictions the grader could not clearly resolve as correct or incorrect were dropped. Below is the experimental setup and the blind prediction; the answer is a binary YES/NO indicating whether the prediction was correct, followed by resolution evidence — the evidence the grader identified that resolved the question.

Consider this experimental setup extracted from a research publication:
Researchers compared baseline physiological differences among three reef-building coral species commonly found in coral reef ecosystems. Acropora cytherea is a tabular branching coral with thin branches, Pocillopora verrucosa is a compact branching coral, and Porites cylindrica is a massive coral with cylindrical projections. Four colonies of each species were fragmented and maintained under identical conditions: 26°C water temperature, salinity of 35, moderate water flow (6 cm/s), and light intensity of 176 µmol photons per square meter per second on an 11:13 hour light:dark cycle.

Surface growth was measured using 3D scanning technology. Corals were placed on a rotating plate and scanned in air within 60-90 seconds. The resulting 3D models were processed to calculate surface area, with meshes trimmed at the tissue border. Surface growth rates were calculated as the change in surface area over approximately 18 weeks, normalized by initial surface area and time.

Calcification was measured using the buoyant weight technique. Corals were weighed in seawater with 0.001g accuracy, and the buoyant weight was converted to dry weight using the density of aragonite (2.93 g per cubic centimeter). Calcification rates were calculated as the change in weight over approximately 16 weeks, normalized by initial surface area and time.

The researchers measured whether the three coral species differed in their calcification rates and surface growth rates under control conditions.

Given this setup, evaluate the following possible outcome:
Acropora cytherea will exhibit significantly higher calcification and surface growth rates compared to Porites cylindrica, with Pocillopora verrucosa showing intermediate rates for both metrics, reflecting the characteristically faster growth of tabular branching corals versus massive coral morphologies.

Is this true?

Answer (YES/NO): NO